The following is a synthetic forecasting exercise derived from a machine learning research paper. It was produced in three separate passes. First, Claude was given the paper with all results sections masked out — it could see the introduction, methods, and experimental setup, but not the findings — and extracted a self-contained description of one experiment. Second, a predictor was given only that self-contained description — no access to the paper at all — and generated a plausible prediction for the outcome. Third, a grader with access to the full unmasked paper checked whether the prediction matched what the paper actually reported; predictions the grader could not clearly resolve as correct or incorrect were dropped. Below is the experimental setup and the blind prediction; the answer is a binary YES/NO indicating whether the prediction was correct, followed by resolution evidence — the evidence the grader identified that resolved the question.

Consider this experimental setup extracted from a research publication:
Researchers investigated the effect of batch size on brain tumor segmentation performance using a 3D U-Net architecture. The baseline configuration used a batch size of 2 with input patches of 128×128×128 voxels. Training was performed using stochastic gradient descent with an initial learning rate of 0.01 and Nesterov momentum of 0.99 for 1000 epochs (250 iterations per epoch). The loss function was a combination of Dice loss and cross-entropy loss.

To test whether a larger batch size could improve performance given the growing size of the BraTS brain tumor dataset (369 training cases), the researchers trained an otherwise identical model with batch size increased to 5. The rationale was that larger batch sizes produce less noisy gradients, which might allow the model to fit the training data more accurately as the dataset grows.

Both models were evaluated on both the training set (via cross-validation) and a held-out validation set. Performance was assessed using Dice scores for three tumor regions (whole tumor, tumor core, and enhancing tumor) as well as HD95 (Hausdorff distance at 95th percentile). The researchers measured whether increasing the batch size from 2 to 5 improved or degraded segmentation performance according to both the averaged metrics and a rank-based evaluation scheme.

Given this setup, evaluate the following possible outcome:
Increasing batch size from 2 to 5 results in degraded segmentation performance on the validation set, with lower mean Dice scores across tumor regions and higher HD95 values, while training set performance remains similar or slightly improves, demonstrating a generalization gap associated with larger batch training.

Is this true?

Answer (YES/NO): NO